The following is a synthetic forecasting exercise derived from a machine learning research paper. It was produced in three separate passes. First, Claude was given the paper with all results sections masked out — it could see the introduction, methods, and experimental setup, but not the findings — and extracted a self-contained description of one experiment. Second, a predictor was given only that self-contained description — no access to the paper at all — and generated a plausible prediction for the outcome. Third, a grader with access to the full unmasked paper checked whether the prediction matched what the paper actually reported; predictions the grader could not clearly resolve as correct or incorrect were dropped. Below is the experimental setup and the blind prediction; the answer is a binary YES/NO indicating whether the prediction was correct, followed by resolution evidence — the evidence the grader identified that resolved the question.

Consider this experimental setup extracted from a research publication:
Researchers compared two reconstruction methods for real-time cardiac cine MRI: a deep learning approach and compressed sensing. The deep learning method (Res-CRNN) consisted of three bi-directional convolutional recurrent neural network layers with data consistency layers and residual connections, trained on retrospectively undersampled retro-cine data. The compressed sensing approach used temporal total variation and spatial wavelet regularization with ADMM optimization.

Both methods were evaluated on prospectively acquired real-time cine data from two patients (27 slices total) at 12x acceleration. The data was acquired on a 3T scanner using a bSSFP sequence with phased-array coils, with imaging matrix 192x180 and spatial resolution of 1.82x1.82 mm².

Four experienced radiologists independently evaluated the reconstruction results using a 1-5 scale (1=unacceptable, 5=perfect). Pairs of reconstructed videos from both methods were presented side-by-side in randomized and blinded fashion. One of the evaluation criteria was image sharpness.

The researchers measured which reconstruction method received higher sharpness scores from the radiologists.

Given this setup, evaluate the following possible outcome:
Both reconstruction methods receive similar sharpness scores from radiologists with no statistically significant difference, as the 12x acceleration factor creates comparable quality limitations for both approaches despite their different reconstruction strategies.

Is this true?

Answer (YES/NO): NO